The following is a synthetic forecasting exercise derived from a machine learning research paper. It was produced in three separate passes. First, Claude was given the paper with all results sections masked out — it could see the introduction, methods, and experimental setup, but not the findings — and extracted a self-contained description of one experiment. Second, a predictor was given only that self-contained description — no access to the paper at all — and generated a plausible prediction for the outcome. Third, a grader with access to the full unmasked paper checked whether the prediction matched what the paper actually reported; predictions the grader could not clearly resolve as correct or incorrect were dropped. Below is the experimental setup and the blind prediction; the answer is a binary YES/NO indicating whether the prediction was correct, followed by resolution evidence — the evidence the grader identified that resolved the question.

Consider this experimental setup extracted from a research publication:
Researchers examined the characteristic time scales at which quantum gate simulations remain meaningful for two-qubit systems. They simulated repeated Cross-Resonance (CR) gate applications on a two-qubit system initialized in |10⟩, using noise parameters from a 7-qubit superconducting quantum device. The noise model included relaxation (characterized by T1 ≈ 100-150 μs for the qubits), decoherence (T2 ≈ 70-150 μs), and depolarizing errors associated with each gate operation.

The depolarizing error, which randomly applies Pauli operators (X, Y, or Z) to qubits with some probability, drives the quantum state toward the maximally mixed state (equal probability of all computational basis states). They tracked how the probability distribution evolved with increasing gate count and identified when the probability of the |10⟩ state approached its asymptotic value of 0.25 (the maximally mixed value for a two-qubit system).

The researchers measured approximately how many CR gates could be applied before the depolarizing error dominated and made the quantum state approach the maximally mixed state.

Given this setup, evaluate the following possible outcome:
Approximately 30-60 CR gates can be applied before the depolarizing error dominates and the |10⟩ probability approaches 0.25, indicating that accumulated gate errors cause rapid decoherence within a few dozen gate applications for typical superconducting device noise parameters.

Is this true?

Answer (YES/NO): NO